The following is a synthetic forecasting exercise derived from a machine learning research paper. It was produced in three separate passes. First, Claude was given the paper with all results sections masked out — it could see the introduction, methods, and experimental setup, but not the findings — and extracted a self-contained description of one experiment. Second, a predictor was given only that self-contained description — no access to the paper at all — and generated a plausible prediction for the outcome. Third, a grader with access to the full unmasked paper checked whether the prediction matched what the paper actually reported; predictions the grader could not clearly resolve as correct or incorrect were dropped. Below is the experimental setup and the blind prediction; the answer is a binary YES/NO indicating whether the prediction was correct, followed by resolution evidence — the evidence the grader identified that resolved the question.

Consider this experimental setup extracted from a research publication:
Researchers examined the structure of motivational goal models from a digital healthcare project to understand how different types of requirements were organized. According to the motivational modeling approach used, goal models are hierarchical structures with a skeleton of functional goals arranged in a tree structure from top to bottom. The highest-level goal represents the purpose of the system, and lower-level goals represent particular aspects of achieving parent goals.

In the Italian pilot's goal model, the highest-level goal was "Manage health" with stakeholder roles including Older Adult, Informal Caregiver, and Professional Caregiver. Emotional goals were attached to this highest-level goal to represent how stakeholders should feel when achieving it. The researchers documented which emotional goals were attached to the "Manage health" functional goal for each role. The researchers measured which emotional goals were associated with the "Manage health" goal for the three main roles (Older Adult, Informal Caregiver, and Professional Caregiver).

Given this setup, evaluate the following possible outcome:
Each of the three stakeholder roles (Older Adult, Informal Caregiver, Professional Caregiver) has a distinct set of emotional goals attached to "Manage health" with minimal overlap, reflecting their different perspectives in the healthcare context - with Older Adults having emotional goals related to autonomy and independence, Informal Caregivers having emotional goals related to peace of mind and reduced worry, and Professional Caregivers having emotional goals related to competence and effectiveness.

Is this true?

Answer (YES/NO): NO